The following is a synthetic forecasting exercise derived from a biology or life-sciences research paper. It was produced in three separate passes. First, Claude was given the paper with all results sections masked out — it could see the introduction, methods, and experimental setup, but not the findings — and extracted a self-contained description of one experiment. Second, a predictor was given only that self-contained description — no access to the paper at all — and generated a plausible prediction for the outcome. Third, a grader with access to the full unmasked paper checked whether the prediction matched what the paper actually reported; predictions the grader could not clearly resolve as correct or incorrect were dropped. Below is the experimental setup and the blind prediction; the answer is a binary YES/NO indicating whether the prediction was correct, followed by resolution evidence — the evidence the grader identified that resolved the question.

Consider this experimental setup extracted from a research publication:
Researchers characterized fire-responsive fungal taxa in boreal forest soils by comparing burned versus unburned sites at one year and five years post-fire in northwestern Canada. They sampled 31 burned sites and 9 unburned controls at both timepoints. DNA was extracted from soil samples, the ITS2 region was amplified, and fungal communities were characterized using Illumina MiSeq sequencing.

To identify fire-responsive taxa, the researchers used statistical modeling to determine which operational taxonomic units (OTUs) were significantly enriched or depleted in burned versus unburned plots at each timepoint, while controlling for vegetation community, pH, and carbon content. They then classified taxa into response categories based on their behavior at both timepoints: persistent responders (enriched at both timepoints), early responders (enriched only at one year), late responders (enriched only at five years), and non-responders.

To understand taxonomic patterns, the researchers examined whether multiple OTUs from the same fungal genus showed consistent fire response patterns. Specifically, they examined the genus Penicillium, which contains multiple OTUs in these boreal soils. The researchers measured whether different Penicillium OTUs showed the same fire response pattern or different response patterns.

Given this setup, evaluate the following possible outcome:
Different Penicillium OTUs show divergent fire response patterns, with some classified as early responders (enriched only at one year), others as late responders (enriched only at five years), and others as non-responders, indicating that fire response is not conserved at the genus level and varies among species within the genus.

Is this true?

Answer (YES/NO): YES